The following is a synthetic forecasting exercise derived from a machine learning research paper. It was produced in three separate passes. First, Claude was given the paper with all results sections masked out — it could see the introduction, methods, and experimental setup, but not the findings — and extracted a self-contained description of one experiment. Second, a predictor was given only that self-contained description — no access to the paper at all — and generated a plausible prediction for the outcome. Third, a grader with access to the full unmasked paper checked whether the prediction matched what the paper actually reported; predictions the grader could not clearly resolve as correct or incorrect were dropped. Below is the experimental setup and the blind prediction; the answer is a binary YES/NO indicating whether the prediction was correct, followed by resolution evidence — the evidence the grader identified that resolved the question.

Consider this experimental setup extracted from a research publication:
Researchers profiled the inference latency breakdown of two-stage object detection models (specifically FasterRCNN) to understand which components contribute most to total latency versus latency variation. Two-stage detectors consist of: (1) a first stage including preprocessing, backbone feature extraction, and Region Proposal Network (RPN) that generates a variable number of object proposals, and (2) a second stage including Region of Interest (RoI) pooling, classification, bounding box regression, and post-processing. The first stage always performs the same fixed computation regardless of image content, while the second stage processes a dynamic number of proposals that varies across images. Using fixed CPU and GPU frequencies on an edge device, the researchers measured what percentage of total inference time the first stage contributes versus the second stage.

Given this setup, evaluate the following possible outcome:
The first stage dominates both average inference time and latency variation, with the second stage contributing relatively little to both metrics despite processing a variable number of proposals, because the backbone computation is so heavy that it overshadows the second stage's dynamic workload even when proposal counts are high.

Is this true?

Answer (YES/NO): NO